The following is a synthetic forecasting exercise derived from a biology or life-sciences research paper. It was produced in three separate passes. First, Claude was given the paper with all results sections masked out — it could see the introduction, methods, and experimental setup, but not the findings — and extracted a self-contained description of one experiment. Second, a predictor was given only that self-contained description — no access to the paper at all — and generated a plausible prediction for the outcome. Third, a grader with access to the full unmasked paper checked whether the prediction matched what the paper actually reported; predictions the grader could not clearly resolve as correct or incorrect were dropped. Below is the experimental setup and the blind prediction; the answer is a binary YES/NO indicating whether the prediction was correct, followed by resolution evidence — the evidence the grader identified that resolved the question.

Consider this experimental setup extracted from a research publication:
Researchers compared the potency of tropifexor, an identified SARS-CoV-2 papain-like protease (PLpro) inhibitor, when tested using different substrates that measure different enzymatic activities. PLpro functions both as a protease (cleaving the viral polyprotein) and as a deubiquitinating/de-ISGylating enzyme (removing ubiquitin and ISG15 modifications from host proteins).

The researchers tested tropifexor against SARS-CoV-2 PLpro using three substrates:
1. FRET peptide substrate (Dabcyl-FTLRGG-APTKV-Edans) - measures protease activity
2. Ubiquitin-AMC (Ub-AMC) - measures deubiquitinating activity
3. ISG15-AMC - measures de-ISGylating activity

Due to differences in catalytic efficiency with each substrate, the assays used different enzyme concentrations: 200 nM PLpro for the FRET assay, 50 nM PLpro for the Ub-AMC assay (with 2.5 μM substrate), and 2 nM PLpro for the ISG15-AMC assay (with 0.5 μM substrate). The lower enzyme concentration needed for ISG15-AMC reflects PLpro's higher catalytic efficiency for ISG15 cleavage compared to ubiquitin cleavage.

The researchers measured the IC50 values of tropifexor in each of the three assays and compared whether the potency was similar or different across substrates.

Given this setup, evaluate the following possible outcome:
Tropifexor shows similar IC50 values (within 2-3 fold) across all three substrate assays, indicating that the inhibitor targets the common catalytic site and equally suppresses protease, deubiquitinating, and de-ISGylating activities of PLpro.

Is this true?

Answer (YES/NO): NO